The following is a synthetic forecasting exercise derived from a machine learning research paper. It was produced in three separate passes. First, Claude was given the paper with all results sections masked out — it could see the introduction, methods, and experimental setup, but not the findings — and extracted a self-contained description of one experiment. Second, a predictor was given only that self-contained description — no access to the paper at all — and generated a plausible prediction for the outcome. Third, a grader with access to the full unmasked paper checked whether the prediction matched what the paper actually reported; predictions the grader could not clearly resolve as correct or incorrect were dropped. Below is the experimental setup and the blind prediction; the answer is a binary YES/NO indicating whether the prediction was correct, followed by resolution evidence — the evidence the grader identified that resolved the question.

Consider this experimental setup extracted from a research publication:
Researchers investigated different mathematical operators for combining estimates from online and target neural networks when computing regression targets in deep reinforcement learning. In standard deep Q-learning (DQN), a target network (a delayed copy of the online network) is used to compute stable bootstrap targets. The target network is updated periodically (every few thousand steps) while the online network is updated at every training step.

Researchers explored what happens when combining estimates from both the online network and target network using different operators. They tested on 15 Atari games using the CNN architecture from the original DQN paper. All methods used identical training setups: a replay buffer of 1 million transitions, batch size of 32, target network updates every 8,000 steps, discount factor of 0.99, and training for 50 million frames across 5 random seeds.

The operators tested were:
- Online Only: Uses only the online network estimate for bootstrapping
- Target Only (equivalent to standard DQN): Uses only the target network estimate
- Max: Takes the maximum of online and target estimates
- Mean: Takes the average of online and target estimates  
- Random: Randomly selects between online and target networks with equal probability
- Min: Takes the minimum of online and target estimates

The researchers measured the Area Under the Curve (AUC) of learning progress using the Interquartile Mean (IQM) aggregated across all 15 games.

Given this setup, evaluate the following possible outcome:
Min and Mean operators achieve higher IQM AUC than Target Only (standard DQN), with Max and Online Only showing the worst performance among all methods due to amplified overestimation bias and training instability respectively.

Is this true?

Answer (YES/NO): NO